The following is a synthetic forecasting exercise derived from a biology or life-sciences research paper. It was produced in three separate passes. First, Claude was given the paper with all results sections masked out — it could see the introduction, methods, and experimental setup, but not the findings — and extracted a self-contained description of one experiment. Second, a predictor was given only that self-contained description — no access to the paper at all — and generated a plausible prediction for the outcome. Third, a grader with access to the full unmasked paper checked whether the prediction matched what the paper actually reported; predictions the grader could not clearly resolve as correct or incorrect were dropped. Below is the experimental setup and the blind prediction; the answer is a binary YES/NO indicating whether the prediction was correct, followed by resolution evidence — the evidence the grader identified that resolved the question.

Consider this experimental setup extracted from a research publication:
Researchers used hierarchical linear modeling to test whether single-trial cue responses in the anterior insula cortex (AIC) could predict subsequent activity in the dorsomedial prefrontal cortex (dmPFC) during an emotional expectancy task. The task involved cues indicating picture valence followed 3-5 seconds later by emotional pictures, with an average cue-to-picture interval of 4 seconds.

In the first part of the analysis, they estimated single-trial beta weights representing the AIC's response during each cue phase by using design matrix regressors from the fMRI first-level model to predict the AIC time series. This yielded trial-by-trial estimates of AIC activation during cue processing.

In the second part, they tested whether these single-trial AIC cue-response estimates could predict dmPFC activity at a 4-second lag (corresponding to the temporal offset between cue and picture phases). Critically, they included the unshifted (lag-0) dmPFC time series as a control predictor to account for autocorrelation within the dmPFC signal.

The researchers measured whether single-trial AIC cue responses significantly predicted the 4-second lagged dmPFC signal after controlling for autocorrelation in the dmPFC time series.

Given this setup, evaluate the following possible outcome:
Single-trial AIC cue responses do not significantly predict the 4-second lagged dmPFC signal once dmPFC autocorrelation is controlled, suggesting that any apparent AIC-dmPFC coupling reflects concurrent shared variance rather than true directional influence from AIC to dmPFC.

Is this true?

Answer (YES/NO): NO